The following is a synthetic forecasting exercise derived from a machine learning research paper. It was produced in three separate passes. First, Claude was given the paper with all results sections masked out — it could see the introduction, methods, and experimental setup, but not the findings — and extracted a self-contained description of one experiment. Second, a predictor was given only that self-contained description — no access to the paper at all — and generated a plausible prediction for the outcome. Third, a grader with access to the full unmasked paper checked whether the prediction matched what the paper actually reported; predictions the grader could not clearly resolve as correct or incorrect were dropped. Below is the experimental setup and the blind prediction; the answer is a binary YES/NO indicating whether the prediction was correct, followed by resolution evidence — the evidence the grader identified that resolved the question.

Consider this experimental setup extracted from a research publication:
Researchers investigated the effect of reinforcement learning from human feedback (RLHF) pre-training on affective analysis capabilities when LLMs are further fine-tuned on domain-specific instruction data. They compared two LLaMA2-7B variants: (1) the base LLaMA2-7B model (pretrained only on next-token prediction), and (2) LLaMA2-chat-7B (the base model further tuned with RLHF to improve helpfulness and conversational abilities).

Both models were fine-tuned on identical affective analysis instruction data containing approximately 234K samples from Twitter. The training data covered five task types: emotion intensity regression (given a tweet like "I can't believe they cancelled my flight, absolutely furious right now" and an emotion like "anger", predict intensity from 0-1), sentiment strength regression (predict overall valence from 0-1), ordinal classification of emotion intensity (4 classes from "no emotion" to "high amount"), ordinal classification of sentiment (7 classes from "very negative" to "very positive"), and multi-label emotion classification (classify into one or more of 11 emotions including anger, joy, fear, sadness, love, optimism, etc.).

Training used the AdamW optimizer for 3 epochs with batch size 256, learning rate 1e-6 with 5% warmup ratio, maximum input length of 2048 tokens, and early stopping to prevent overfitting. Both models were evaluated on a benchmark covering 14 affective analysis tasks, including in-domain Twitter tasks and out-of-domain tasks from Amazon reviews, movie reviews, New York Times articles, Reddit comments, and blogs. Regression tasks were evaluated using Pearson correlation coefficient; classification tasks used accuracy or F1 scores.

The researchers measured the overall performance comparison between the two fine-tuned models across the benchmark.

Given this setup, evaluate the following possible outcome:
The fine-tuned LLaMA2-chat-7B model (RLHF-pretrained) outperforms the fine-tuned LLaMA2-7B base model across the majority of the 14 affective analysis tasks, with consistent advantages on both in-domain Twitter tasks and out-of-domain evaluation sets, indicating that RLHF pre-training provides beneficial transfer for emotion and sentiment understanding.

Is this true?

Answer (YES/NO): NO